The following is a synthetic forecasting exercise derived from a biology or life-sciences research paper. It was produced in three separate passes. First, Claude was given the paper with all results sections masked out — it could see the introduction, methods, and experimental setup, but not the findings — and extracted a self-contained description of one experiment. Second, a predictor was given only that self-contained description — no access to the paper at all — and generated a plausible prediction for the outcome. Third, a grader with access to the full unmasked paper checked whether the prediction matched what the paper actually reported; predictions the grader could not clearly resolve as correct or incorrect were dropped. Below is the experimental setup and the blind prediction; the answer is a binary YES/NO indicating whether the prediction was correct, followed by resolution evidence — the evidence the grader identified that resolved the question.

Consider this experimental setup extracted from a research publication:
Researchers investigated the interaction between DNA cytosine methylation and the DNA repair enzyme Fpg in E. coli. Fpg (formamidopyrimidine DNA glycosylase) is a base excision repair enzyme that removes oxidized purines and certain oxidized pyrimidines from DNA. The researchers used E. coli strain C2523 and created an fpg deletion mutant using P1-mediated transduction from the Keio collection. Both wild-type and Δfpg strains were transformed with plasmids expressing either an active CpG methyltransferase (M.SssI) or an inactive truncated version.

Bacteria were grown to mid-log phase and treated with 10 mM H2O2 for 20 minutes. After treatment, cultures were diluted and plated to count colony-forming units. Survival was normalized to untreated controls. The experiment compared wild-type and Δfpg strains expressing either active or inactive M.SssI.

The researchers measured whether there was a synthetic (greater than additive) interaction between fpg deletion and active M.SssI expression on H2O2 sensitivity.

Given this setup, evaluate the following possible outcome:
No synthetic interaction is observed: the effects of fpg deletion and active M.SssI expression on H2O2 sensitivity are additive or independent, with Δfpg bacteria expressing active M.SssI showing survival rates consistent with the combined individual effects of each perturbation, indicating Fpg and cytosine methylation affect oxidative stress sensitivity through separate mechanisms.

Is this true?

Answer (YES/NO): NO